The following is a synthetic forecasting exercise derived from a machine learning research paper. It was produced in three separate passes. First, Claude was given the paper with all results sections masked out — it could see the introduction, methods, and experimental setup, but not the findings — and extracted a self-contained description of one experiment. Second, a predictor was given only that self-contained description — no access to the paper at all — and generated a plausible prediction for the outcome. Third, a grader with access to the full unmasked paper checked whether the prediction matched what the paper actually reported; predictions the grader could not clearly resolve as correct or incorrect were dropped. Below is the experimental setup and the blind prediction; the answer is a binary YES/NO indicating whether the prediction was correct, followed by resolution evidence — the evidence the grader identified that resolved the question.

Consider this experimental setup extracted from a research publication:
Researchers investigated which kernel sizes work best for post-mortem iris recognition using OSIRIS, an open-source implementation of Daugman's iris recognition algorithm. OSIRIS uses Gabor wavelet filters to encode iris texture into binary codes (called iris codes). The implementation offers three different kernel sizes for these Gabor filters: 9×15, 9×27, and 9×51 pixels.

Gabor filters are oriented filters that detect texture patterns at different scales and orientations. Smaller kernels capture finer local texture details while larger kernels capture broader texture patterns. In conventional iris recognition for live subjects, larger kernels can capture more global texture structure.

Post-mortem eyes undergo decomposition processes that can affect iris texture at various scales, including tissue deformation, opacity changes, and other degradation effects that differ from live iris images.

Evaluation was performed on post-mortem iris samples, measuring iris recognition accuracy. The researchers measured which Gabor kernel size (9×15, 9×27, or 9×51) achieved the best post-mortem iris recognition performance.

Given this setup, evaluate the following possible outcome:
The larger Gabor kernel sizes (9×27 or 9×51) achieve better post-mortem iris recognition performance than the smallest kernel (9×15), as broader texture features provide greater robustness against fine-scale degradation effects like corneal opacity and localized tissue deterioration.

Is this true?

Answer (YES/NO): NO